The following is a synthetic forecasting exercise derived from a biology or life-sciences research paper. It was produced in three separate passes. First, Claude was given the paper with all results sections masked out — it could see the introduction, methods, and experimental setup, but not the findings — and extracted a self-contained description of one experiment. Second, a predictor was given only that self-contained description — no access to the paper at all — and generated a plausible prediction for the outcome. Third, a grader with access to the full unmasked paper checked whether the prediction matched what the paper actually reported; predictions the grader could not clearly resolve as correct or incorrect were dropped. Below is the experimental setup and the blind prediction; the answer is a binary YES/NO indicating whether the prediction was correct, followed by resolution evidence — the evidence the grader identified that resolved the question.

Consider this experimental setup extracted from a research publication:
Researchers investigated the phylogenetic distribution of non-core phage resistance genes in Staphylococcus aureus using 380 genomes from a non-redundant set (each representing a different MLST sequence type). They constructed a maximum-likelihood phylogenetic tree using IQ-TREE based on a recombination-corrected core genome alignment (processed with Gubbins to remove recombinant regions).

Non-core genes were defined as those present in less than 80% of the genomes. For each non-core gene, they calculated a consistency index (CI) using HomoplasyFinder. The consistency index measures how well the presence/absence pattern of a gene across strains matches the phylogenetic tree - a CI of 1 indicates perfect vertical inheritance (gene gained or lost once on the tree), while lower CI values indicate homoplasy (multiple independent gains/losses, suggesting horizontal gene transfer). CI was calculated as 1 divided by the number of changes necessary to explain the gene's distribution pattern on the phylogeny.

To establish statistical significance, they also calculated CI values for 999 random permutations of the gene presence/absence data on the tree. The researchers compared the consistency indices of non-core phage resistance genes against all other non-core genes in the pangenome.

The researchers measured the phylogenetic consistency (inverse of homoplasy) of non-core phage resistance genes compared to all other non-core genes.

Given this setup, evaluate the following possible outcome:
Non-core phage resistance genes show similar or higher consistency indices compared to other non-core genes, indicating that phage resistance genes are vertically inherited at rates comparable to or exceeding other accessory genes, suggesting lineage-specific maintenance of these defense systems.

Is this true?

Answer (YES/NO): NO